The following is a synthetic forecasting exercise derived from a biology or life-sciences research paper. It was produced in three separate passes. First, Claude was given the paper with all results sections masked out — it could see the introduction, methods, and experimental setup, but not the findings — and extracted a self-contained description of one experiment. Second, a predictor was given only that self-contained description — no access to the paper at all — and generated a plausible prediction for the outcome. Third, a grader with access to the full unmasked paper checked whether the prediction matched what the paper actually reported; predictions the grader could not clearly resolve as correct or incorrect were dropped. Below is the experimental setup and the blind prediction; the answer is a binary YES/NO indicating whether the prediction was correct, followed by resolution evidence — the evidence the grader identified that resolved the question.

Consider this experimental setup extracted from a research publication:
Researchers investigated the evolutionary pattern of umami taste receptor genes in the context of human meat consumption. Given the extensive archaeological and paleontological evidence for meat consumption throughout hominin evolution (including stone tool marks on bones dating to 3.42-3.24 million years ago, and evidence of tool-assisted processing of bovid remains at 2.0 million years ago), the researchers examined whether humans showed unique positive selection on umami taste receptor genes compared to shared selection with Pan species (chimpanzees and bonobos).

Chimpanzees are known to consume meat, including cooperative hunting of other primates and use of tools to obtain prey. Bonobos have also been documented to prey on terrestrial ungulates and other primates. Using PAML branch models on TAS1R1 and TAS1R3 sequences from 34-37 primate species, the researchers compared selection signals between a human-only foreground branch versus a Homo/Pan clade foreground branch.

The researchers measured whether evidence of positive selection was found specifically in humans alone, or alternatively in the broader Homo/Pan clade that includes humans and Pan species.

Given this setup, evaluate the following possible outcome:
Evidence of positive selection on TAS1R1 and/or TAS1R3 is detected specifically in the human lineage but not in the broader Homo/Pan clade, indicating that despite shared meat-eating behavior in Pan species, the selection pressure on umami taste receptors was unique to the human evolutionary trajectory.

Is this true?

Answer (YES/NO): NO